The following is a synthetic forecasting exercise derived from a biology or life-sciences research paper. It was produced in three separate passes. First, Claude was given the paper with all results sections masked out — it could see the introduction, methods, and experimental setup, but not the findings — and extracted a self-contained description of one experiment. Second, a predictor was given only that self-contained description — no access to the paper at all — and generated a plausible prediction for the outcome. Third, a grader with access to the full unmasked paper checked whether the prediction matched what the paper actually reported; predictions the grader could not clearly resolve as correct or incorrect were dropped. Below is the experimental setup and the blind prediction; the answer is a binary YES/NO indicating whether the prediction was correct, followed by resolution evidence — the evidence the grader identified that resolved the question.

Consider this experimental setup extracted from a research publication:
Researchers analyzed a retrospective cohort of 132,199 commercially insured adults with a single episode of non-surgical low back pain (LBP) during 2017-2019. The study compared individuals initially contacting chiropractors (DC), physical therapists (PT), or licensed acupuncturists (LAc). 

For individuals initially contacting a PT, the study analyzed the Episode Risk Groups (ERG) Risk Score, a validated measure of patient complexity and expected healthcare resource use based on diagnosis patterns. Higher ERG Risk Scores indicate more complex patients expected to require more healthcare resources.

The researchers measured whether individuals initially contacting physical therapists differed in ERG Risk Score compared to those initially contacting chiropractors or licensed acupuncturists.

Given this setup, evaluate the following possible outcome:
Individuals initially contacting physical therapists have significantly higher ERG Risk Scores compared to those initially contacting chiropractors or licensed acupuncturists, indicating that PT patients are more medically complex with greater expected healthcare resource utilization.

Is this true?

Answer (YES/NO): YES